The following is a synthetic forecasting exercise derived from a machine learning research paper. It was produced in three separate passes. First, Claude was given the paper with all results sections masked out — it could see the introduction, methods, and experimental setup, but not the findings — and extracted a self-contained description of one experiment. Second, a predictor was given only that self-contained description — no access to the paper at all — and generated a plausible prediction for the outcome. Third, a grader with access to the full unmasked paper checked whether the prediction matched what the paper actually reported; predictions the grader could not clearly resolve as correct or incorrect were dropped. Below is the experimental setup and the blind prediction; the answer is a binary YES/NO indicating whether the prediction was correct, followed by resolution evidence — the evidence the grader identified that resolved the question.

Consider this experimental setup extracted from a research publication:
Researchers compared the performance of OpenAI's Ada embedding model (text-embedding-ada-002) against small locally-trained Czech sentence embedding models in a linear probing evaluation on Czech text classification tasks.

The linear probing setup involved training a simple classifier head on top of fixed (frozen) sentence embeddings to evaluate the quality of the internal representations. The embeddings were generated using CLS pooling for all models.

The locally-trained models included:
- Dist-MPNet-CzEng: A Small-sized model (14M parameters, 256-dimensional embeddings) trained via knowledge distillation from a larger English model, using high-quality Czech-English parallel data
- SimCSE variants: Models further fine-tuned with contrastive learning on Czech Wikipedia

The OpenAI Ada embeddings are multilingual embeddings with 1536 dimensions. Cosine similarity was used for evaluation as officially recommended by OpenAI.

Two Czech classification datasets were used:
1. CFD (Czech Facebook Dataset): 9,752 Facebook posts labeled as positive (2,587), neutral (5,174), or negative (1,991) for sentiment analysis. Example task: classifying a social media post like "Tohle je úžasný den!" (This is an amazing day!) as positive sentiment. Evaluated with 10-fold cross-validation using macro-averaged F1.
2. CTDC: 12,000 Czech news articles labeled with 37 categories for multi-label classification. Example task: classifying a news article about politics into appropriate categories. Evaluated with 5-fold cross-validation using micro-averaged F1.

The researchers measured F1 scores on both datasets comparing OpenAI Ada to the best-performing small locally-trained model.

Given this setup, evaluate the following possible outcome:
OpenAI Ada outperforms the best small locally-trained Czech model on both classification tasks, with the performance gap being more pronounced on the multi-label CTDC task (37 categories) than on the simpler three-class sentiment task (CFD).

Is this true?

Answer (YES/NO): NO